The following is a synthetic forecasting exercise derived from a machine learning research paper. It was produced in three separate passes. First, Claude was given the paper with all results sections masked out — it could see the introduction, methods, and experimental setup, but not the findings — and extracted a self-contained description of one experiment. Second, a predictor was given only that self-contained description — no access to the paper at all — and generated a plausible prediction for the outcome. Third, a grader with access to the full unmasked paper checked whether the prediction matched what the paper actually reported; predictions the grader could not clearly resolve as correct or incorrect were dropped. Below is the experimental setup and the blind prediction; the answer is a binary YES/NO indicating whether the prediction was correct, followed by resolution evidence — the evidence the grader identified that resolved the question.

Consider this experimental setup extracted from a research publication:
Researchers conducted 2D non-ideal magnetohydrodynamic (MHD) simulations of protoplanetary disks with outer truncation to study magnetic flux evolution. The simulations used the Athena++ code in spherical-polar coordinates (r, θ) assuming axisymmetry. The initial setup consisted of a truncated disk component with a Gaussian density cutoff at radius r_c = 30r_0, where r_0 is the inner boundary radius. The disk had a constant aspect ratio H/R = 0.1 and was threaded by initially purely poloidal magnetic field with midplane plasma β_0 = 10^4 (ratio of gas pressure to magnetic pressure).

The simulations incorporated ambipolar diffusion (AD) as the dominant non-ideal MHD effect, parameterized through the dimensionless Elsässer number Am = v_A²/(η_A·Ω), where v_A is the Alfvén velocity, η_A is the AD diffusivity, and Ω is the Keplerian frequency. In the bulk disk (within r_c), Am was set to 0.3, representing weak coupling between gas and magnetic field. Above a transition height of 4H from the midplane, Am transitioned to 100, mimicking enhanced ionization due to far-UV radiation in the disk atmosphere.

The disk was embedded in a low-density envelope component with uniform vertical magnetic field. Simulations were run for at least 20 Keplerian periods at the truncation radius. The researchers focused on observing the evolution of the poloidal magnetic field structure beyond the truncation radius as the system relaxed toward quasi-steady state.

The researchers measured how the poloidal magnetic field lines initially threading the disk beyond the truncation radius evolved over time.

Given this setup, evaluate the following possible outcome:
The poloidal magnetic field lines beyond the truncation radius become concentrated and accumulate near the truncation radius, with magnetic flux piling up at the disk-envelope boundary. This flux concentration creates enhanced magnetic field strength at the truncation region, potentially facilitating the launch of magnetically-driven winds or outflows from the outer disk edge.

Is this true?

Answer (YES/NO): NO